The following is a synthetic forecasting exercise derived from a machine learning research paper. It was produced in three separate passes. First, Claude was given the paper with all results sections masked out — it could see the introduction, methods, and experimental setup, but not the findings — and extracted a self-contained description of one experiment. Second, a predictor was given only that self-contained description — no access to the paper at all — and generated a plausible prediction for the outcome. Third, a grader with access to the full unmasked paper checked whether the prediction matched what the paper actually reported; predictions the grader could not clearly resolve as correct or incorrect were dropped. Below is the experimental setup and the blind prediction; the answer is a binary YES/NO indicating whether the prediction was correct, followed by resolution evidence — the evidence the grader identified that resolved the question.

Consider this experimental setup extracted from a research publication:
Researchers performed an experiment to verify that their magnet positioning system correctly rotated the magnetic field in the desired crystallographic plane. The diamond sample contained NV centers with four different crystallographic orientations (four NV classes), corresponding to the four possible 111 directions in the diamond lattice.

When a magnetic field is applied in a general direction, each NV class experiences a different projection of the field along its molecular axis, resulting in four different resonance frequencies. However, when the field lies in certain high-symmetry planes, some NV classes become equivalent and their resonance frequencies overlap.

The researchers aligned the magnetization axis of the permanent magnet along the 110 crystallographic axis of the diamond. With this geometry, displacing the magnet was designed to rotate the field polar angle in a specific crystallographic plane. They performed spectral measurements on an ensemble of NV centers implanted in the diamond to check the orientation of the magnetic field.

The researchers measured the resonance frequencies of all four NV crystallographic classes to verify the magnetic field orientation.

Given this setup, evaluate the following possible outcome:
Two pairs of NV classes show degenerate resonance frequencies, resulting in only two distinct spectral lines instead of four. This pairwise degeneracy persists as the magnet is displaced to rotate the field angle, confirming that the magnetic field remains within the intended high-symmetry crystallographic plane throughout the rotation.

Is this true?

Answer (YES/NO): NO